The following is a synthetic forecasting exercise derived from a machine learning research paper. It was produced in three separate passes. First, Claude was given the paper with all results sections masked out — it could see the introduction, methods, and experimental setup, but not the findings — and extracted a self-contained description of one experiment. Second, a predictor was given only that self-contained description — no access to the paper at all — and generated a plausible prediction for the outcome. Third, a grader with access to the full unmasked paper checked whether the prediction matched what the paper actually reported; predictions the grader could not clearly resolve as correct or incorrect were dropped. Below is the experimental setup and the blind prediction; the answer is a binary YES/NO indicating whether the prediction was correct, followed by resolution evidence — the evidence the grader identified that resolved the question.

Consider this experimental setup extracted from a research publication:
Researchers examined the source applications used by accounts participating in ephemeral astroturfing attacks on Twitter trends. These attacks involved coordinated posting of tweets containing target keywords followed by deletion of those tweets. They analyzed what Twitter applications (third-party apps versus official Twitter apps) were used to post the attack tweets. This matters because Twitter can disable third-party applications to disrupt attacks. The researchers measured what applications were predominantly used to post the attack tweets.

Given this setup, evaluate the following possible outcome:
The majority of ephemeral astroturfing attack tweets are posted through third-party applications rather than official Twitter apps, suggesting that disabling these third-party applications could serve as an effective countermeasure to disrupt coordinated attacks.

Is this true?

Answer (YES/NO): NO